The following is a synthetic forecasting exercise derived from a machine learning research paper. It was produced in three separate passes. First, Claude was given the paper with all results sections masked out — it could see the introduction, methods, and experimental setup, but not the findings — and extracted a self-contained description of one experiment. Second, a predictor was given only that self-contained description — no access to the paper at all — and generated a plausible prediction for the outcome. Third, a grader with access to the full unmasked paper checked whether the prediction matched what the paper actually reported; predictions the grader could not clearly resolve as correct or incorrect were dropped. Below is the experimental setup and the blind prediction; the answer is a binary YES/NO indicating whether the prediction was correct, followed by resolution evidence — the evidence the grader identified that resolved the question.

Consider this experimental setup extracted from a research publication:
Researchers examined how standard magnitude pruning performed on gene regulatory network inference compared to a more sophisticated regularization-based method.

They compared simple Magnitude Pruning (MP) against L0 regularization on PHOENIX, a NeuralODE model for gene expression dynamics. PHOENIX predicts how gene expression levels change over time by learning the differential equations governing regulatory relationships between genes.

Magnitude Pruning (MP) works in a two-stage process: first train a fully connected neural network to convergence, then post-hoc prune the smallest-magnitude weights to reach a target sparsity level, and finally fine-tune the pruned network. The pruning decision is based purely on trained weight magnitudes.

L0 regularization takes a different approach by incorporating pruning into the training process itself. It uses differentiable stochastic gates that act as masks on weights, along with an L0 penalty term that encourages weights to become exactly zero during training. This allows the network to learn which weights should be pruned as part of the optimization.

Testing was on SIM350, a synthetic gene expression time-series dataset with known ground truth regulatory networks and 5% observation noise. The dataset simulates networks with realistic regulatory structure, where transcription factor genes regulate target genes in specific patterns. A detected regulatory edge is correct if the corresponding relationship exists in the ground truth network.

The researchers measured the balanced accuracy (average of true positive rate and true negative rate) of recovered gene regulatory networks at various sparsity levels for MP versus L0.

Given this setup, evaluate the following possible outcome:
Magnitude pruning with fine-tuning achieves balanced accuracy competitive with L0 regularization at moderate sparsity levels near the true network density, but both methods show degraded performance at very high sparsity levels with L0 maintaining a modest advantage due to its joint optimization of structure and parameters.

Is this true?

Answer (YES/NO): NO